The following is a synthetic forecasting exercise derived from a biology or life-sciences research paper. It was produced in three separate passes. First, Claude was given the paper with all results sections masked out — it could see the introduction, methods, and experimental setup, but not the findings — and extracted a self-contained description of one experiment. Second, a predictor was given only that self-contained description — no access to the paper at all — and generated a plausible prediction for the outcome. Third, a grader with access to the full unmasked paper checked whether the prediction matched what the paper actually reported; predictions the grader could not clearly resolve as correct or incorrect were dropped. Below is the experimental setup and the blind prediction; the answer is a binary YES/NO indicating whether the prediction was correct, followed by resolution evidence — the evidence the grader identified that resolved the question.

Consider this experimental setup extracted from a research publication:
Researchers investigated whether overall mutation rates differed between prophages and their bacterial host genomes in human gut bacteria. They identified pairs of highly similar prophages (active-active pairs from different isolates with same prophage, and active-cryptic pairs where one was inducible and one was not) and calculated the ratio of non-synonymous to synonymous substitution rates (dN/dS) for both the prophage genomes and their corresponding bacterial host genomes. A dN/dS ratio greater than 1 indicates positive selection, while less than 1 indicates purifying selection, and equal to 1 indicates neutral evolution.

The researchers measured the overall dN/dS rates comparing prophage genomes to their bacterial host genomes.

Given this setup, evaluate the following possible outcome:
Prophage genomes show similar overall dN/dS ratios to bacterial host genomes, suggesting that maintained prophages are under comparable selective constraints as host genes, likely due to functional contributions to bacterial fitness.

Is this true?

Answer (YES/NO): NO